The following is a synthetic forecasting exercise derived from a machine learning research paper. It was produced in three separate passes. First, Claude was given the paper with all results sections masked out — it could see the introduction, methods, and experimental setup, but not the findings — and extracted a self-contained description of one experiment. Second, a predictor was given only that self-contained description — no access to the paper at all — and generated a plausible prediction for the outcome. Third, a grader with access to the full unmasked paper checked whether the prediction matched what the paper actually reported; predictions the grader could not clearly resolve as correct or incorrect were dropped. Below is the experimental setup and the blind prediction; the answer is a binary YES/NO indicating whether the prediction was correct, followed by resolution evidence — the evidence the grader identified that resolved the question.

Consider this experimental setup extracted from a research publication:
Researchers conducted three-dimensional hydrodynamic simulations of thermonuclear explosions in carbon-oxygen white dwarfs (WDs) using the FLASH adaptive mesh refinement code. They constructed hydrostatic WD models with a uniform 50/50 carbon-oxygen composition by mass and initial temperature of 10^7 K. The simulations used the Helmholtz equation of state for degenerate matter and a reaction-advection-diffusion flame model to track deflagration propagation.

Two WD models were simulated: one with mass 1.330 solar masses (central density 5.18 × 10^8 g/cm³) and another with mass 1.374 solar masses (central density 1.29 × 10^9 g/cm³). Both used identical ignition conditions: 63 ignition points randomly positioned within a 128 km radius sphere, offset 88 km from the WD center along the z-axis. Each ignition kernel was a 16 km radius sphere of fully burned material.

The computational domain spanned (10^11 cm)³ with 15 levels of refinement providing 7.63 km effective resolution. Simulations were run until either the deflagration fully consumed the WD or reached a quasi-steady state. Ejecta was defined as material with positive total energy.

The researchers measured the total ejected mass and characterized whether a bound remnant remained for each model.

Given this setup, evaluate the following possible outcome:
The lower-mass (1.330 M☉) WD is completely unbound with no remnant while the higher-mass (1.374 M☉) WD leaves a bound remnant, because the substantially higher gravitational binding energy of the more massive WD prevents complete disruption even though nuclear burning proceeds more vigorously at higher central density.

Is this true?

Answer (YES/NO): NO